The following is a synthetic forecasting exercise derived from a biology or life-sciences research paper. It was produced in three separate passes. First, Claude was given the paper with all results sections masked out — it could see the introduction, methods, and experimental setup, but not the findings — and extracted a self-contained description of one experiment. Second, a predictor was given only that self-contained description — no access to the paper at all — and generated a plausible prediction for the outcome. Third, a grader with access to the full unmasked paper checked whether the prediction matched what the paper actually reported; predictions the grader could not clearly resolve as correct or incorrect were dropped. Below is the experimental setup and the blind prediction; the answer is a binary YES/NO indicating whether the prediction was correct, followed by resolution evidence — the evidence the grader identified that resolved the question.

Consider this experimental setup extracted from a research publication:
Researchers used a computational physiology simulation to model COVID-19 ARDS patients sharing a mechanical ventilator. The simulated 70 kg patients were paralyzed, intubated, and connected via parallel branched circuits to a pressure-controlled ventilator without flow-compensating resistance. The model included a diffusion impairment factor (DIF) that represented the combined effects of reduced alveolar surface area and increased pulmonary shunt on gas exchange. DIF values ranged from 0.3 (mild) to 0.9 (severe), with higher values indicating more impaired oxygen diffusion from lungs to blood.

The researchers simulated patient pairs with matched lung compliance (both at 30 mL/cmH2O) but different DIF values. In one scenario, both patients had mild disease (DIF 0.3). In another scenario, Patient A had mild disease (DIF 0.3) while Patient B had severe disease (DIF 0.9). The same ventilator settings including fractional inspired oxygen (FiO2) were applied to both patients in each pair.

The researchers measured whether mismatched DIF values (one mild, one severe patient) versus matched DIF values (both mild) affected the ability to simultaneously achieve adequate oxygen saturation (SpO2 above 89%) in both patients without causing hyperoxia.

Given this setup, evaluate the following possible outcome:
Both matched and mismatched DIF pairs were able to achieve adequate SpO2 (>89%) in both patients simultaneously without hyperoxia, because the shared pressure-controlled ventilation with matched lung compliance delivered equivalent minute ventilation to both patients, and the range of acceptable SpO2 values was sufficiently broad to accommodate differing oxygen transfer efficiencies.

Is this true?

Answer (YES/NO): NO